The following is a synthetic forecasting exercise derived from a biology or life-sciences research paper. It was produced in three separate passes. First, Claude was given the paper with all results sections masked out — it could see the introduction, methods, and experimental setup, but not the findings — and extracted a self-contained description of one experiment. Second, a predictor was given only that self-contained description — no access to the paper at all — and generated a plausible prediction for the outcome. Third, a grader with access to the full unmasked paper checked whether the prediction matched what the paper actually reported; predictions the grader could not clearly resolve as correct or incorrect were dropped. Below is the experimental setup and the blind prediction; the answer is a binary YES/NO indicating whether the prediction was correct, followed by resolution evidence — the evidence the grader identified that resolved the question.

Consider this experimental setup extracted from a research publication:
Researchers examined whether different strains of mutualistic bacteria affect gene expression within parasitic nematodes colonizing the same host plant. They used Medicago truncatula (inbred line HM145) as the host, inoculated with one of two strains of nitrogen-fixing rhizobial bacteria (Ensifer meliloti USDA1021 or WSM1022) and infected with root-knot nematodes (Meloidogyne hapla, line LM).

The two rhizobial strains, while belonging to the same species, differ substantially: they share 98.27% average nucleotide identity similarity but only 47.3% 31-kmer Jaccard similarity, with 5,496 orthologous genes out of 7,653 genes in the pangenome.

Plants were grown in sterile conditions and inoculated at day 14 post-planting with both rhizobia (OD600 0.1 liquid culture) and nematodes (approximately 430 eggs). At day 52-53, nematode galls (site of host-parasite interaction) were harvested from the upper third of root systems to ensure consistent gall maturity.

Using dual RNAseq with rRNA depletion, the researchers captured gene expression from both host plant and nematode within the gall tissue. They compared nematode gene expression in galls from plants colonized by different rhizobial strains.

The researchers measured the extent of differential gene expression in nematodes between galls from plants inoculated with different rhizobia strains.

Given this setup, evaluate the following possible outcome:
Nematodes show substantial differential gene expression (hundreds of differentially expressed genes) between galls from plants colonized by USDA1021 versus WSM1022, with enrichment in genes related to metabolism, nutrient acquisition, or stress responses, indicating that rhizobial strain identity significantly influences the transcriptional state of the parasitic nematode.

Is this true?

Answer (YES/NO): NO